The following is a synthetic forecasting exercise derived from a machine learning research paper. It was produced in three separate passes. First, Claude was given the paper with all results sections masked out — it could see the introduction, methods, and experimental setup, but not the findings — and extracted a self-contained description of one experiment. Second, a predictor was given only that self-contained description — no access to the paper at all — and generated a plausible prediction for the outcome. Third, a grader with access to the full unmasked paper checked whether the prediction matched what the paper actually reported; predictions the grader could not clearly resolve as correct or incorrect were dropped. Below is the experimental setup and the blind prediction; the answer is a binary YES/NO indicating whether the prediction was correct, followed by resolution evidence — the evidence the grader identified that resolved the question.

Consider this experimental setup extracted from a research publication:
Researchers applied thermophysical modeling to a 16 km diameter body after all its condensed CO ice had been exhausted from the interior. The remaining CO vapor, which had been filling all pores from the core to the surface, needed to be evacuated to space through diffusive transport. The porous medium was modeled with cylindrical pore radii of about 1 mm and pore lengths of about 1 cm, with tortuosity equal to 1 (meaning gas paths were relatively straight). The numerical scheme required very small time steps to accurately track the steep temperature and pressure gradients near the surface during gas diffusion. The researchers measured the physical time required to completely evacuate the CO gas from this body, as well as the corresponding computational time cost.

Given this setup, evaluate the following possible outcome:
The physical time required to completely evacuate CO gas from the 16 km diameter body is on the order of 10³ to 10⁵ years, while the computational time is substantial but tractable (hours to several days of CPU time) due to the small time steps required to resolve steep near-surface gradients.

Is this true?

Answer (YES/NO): NO